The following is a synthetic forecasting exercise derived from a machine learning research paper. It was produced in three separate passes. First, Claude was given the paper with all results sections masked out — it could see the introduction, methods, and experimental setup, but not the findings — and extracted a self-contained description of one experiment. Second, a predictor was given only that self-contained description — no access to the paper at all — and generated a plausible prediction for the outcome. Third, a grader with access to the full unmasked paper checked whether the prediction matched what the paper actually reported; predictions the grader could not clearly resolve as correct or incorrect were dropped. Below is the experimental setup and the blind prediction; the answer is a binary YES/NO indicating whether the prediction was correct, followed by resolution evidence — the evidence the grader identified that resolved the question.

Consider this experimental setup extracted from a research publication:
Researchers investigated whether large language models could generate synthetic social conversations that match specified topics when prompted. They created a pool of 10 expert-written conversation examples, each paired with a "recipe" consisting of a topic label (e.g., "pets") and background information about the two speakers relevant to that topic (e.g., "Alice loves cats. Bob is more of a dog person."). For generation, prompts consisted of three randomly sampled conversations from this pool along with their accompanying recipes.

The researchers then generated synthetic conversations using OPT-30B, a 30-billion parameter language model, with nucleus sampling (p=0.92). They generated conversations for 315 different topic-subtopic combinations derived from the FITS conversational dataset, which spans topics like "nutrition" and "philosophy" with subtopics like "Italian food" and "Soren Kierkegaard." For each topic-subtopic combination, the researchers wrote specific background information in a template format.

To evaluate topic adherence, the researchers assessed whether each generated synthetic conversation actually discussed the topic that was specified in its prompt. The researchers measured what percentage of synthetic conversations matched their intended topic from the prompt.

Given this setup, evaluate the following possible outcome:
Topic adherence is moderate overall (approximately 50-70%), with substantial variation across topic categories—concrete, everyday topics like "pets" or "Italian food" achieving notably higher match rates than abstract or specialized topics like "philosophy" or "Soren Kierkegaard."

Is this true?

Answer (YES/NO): NO